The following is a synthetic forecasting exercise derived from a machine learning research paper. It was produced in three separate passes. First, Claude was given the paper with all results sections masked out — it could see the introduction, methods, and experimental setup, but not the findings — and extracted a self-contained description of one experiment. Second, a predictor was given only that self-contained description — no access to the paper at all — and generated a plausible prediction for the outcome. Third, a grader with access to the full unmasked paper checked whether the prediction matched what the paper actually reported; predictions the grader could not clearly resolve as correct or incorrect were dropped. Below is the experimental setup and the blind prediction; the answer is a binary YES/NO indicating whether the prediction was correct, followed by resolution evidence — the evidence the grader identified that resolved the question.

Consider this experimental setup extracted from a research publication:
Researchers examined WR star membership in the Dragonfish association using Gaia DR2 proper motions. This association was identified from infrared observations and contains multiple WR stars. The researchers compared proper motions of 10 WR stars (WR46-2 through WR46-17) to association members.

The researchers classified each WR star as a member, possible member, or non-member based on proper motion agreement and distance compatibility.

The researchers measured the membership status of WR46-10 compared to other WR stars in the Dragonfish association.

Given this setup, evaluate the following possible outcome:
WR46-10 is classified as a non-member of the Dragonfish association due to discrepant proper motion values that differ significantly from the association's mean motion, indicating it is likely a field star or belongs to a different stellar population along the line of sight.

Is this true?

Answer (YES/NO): YES